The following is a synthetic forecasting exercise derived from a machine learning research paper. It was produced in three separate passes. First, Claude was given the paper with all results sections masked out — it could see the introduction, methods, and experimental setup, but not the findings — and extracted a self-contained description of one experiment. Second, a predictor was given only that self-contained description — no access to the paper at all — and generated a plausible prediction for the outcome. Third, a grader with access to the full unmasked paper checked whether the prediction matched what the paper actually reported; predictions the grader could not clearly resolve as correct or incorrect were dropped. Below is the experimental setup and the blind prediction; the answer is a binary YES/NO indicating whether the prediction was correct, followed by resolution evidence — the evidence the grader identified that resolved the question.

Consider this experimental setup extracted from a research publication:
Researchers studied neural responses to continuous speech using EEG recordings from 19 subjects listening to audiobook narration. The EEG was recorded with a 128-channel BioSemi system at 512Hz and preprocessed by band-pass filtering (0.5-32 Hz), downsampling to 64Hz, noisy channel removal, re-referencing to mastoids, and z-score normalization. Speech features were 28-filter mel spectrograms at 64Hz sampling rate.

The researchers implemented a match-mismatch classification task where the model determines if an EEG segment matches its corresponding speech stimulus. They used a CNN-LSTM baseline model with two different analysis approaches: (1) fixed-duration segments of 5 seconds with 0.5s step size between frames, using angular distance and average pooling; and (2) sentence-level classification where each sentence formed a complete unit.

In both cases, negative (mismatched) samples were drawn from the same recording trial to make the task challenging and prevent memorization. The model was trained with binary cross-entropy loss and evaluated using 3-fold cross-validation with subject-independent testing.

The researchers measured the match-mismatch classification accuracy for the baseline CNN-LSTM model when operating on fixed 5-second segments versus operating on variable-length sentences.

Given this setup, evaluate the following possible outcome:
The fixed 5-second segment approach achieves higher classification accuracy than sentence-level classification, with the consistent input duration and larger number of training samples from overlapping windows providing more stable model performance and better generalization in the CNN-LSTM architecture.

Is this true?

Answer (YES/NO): YES